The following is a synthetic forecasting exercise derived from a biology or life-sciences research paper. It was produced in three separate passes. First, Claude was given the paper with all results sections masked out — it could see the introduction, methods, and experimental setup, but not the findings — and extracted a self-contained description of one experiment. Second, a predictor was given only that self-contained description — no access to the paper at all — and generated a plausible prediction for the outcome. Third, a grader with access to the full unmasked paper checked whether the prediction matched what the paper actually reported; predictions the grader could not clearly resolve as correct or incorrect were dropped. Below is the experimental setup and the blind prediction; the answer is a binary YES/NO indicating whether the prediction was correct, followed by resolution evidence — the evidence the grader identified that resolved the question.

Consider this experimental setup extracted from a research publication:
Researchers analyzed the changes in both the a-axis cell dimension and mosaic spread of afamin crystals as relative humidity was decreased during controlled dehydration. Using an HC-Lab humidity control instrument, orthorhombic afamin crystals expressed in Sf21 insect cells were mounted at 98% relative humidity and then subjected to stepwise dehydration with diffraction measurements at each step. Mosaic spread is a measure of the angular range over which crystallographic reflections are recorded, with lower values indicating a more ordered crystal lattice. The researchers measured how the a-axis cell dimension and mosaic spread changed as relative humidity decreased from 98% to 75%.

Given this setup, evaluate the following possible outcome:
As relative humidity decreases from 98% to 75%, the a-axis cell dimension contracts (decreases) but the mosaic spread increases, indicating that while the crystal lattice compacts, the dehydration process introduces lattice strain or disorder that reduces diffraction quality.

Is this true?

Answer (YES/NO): NO